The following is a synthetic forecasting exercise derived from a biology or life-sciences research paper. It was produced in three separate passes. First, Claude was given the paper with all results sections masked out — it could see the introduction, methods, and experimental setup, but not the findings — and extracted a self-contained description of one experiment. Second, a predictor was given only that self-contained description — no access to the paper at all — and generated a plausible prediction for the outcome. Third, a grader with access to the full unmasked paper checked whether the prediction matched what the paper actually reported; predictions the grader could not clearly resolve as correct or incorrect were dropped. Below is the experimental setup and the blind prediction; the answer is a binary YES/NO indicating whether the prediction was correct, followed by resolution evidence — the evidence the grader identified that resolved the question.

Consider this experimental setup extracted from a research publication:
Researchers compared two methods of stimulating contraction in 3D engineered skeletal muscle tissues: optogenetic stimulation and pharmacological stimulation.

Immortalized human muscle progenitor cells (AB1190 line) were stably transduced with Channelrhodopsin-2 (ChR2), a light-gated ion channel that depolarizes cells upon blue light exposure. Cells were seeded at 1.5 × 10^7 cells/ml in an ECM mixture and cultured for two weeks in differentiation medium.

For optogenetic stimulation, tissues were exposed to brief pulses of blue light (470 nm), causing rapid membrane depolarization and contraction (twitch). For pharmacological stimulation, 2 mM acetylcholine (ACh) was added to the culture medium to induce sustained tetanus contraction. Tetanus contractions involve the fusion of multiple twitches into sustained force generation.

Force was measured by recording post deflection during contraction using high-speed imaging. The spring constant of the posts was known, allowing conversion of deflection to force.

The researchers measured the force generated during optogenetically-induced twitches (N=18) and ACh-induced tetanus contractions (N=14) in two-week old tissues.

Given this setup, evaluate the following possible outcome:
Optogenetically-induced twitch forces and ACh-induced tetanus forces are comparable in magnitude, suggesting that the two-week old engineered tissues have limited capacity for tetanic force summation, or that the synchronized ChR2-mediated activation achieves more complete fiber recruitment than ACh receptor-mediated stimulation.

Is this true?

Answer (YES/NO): NO